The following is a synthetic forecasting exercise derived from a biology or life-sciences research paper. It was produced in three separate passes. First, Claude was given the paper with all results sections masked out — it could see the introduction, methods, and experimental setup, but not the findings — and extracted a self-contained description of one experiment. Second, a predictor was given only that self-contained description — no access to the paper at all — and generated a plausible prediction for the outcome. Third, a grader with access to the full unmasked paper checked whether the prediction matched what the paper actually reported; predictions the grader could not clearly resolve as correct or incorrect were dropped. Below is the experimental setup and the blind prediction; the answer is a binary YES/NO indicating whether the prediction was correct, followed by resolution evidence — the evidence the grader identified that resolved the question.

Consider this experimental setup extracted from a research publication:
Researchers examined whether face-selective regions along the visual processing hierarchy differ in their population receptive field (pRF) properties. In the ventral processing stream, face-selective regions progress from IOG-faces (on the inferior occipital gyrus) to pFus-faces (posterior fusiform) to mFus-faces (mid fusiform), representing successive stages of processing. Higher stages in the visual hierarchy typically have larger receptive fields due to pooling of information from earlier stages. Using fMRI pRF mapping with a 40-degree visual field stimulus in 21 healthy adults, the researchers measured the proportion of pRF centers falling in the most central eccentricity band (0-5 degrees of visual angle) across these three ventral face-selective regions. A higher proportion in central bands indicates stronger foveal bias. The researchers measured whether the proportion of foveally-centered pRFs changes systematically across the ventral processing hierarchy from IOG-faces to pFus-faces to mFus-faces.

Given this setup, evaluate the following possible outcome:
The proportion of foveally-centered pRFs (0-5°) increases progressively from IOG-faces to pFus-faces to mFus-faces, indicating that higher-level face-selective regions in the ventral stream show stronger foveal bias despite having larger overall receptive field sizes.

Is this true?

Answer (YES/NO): NO